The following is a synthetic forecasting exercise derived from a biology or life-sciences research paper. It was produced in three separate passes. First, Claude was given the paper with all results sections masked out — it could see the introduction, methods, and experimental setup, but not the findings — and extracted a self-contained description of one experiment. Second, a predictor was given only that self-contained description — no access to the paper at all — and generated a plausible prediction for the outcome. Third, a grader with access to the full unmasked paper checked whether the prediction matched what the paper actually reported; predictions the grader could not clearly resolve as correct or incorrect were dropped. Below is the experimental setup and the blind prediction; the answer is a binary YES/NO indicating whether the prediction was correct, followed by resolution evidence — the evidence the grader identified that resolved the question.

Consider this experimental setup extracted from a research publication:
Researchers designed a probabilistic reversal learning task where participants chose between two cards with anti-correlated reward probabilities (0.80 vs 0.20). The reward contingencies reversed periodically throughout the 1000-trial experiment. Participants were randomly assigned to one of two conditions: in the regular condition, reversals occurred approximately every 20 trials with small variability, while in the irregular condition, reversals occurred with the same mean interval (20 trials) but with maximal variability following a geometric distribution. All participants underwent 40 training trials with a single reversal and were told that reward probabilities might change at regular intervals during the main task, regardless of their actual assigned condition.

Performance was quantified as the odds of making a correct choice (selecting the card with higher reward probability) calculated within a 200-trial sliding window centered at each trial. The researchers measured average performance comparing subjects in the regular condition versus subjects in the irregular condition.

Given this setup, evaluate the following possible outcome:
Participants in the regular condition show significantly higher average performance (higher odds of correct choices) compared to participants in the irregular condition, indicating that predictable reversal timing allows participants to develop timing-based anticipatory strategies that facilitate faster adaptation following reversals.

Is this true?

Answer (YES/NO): NO